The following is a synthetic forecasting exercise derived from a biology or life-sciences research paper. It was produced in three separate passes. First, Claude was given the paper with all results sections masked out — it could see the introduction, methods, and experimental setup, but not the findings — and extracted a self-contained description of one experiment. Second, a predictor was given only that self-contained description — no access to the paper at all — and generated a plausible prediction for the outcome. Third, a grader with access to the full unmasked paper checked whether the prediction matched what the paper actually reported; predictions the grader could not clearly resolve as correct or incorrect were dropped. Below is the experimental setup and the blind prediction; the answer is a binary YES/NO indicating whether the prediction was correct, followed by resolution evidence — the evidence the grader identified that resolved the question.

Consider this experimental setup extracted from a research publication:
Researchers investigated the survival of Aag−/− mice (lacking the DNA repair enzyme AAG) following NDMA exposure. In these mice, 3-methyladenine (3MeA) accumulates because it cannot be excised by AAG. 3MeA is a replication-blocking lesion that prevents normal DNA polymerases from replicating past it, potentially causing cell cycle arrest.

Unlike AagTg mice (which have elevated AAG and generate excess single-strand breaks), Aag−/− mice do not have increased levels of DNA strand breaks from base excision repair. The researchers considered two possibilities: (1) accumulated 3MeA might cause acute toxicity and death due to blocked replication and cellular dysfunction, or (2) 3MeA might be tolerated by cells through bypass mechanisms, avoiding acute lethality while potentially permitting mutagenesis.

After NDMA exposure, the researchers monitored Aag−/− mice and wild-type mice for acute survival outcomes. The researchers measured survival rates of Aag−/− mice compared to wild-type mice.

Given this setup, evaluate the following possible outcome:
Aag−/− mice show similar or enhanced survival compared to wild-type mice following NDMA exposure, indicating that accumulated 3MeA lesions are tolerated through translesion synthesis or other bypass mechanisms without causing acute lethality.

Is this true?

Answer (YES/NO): YES